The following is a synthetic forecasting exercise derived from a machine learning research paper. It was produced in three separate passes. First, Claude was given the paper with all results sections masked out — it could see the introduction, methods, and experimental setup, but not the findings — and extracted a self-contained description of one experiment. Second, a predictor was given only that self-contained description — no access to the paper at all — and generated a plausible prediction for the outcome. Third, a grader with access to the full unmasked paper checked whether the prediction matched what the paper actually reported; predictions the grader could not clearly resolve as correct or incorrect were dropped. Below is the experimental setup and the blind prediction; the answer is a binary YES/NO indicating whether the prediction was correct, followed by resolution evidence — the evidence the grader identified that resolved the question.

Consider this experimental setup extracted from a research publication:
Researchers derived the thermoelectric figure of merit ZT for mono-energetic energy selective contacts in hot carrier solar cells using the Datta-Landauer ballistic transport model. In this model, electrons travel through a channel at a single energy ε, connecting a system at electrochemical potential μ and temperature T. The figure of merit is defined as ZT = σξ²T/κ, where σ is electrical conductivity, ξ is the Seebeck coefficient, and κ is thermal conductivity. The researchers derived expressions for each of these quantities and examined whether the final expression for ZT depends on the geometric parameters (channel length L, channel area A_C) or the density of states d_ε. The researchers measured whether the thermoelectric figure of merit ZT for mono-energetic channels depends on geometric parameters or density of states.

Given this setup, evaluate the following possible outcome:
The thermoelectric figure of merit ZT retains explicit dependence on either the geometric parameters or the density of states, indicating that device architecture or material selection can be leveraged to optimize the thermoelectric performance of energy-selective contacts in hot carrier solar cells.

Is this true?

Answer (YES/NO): NO